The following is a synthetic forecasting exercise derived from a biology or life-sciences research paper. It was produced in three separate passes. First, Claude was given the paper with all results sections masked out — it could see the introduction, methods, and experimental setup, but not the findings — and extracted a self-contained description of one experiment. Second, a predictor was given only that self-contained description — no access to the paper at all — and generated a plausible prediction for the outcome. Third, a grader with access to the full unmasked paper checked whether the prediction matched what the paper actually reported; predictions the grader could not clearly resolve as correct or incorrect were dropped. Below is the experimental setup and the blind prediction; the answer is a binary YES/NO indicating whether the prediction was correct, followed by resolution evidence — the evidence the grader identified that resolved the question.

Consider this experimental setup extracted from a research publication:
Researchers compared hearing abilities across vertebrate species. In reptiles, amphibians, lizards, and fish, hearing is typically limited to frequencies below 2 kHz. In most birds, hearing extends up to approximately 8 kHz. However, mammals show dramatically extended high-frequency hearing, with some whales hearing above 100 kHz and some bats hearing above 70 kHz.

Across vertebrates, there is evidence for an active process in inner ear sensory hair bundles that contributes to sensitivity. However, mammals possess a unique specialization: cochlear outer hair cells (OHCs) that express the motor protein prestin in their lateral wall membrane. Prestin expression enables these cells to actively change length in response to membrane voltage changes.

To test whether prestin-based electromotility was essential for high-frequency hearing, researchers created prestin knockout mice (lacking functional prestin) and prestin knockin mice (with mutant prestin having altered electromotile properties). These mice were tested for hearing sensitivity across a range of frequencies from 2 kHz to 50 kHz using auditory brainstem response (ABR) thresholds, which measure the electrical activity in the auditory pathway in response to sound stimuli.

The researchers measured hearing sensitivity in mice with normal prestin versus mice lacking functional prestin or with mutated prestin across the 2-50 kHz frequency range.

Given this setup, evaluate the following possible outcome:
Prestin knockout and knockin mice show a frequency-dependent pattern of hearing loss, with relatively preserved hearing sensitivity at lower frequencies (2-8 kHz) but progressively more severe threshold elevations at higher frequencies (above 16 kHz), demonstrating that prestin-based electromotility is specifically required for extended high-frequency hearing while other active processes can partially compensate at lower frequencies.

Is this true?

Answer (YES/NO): NO